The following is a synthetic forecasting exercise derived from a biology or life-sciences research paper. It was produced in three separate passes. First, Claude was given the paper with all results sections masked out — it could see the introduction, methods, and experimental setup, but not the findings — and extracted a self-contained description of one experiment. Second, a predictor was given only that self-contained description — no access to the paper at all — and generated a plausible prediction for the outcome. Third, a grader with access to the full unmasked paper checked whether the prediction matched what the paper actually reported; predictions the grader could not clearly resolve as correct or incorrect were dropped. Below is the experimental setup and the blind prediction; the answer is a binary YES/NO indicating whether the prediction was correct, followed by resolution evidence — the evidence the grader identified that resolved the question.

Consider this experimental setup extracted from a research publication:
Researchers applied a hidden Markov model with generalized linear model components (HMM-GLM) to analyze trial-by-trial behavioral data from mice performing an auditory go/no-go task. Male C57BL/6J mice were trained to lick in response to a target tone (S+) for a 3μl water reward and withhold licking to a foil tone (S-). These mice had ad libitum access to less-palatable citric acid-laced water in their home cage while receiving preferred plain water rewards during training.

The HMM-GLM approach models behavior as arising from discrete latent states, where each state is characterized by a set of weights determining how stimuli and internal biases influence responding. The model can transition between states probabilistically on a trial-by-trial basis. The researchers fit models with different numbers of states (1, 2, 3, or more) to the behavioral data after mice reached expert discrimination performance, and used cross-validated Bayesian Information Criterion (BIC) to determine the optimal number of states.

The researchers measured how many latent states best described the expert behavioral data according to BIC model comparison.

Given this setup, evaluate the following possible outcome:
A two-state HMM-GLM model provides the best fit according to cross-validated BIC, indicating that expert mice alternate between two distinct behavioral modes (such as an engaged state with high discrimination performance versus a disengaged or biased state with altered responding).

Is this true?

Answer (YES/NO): YES